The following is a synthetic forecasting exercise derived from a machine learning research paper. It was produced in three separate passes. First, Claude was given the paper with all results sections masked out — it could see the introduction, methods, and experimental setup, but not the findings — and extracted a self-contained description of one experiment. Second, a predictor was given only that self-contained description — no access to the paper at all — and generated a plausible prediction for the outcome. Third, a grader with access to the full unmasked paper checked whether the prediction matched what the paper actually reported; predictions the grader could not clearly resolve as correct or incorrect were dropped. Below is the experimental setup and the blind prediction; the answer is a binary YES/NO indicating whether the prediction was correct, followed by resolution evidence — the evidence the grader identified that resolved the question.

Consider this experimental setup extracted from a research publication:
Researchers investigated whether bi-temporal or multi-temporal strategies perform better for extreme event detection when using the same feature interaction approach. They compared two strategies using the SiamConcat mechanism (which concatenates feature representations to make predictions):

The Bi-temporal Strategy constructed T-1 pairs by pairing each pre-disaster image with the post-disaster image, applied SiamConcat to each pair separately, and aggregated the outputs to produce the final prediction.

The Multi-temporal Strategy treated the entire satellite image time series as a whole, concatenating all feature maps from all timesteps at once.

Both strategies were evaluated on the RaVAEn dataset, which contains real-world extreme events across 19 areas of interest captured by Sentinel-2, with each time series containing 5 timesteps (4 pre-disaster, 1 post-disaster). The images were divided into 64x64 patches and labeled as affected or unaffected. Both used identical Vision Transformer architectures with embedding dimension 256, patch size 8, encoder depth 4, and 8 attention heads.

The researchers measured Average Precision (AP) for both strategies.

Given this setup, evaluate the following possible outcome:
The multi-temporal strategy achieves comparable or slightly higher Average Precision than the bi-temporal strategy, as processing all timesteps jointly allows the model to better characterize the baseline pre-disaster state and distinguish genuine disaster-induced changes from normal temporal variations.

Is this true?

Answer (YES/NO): YES